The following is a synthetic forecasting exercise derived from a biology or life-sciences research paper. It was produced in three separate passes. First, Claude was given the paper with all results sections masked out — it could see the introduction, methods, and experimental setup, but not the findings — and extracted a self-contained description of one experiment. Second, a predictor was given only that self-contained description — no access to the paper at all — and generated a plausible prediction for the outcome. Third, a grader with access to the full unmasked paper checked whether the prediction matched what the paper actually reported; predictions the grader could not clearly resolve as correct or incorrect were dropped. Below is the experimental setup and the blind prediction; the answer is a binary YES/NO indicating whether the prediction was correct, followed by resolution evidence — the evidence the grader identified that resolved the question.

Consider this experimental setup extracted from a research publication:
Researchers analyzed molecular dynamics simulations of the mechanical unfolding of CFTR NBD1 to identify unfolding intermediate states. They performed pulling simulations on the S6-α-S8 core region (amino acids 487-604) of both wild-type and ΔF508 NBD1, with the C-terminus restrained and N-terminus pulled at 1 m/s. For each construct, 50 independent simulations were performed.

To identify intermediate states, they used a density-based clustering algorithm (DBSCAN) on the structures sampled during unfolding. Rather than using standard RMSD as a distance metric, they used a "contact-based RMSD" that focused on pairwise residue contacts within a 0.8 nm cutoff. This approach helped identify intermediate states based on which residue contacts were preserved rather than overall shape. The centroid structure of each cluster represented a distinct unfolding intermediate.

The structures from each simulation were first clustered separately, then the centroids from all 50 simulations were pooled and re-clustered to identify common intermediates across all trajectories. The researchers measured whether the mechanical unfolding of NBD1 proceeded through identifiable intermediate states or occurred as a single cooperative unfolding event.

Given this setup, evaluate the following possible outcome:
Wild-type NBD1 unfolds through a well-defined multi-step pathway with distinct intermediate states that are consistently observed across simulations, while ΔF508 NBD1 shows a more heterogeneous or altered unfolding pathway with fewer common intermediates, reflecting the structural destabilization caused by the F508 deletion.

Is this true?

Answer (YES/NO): YES